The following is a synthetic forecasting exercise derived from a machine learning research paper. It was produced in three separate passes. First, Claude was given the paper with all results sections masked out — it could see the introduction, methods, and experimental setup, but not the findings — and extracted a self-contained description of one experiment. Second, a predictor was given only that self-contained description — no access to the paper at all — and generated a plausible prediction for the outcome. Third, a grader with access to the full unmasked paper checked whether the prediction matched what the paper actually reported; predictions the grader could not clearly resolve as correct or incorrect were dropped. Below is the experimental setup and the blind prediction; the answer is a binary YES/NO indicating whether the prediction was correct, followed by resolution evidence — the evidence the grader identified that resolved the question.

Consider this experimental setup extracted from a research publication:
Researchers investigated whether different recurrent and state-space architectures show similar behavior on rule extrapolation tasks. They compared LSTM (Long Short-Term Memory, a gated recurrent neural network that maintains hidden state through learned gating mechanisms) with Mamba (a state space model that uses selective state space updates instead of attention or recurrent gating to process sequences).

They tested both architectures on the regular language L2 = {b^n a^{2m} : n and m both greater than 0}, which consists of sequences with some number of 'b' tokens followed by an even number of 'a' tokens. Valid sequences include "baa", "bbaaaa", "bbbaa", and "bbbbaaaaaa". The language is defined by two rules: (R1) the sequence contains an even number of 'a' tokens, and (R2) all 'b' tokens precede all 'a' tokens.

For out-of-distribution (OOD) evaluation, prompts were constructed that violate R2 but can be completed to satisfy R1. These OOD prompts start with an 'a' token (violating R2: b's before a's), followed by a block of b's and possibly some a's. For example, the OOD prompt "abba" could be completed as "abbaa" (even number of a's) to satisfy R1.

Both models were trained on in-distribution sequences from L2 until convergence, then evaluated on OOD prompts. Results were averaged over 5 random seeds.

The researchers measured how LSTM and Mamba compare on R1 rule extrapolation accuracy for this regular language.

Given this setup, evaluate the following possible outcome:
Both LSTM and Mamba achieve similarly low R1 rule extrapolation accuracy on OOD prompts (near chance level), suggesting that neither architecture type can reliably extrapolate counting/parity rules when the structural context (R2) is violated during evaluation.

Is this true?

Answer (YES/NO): NO